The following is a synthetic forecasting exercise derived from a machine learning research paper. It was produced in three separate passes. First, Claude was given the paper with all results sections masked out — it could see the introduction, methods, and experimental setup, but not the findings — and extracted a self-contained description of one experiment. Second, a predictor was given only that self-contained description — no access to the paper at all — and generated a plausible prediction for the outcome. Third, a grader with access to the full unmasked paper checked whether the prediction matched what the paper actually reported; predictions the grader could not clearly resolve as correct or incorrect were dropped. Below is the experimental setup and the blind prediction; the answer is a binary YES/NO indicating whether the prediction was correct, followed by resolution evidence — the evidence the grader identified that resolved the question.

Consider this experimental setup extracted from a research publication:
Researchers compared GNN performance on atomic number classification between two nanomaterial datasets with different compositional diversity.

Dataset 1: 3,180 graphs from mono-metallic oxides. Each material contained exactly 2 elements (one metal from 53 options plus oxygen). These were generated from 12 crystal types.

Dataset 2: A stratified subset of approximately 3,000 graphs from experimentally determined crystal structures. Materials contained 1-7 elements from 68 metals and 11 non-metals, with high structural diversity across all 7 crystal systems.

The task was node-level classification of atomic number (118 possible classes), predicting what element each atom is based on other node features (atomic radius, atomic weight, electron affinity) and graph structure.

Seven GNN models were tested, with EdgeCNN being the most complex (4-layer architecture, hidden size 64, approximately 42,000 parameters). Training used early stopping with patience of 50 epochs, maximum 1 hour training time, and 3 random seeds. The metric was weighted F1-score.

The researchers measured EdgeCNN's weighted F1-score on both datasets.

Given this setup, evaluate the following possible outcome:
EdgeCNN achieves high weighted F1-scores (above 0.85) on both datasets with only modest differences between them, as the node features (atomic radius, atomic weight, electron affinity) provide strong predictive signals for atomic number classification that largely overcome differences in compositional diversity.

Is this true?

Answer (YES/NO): NO